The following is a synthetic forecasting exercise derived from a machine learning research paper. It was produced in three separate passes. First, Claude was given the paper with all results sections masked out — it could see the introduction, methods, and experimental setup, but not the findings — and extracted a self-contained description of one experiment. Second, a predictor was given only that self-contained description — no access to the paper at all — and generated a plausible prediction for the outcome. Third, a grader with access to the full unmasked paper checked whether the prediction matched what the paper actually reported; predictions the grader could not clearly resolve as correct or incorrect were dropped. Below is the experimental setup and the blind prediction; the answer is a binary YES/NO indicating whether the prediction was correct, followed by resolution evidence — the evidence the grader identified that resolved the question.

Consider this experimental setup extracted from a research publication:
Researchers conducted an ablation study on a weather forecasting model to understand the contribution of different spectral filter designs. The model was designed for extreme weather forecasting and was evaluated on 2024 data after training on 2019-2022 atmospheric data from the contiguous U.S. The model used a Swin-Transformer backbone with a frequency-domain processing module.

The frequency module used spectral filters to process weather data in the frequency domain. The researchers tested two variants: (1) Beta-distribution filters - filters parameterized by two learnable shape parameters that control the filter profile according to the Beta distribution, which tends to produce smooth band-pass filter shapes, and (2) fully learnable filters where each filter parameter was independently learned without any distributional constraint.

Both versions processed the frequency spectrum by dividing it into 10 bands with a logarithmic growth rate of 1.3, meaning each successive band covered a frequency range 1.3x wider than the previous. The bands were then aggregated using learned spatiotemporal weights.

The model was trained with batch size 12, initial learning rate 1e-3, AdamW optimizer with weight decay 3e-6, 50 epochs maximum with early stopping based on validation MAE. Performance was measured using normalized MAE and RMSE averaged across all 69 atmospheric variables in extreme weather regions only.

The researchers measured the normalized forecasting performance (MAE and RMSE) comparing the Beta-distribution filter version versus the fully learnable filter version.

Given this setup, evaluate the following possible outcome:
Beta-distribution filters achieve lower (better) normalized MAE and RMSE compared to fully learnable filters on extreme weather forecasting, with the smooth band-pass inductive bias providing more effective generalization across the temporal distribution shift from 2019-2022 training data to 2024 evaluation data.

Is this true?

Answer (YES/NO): YES